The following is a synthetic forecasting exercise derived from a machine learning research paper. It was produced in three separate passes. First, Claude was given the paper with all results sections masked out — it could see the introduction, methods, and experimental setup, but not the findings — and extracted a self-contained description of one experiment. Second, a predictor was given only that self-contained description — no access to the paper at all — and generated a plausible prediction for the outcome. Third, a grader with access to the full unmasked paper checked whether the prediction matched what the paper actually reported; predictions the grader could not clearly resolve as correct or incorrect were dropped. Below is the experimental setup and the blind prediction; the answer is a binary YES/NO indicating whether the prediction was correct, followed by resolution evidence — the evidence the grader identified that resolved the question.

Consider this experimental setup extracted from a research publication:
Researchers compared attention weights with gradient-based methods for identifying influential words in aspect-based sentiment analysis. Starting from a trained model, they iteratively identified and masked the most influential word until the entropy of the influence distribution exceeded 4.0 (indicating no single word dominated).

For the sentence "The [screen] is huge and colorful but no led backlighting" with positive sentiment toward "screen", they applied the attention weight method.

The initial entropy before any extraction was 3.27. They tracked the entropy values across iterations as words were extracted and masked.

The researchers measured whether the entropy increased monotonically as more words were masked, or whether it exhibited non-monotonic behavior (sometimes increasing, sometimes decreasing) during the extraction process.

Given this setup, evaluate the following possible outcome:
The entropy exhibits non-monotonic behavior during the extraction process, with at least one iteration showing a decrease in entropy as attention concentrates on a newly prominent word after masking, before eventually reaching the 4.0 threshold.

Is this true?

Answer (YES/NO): YES